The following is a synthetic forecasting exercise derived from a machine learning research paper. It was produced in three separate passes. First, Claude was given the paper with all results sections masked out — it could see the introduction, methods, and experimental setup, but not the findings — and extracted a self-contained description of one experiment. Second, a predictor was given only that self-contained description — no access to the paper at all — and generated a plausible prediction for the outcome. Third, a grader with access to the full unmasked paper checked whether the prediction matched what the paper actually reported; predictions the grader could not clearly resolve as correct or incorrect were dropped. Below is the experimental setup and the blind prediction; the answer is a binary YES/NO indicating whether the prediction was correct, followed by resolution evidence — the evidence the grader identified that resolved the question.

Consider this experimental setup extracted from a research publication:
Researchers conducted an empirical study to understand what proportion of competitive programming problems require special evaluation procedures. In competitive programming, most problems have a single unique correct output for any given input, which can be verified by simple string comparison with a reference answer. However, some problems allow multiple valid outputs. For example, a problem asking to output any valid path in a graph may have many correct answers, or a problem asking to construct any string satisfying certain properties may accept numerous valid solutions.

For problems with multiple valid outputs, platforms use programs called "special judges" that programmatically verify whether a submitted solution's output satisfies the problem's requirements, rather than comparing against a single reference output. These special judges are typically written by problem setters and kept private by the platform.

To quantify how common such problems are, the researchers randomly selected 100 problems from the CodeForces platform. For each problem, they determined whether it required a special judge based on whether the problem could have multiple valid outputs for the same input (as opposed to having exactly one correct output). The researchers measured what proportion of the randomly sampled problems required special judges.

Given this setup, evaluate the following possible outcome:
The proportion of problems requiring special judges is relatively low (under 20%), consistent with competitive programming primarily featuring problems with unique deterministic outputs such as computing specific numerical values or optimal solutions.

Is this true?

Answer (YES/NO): NO